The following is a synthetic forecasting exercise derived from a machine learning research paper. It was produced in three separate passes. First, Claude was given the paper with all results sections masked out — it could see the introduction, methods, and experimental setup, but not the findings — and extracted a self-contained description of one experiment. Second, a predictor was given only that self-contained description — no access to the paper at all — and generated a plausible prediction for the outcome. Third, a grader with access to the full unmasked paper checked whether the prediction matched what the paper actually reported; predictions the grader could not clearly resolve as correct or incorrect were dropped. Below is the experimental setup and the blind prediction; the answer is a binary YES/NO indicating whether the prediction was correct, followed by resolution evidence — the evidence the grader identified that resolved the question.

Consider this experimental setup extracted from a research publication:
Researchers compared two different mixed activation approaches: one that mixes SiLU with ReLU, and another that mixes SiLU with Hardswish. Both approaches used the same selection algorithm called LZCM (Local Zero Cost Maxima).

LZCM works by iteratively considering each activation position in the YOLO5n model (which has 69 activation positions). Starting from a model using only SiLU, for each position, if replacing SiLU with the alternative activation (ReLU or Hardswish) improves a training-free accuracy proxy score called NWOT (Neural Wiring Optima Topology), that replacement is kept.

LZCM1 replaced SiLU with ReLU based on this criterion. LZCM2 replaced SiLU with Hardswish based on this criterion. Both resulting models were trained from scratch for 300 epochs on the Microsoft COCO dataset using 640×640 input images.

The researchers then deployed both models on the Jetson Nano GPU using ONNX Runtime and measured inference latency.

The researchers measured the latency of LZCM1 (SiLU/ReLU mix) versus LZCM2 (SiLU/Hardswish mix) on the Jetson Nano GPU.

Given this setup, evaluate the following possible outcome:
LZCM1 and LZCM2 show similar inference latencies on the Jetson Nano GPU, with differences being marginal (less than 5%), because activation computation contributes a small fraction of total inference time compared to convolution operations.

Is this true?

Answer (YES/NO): NO